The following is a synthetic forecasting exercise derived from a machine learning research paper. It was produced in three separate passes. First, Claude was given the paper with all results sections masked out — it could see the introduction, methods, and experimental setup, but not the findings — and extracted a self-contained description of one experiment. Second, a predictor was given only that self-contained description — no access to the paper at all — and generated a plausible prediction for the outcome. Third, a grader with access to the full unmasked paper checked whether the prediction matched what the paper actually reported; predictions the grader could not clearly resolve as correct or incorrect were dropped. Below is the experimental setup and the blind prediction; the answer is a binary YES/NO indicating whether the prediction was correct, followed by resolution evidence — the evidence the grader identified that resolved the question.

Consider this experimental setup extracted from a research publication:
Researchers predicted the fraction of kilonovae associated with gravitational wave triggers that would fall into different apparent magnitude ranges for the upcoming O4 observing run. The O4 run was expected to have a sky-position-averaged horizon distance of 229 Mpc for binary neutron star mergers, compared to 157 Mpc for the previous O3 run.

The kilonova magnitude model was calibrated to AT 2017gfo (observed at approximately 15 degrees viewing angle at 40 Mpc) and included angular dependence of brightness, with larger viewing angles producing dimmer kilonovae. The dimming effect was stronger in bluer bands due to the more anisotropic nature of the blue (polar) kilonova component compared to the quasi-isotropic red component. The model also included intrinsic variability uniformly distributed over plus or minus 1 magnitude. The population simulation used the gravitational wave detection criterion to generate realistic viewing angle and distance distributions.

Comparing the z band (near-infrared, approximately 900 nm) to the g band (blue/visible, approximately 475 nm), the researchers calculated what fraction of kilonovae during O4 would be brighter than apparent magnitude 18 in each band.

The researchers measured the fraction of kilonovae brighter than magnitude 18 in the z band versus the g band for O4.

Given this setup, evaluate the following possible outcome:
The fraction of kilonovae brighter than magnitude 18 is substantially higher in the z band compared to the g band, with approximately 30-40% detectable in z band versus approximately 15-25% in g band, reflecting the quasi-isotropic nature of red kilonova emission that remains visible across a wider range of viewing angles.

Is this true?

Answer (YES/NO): NO